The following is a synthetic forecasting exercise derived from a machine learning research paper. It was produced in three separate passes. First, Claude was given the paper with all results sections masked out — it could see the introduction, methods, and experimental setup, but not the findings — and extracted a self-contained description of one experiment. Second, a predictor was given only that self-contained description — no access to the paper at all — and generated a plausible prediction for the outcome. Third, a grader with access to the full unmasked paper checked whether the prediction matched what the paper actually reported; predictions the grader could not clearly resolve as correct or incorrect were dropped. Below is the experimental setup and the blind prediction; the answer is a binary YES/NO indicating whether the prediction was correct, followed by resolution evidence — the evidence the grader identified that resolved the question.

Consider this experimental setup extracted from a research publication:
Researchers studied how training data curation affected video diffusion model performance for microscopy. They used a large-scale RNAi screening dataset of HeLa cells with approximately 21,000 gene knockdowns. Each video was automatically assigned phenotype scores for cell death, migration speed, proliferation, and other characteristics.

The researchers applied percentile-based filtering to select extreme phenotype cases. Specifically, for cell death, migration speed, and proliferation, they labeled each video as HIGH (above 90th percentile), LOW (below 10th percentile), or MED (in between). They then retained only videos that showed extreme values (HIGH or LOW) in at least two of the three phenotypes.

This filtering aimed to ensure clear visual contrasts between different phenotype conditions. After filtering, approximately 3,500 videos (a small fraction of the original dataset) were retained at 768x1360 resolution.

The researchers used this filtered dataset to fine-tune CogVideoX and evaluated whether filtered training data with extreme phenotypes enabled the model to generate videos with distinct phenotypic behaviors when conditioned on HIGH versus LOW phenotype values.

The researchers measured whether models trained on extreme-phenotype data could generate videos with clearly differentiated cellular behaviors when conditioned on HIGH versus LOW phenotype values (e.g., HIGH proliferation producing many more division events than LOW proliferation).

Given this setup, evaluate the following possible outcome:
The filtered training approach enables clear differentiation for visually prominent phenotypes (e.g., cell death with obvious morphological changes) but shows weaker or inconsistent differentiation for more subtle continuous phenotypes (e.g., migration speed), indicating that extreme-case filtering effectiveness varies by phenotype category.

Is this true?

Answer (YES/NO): NO